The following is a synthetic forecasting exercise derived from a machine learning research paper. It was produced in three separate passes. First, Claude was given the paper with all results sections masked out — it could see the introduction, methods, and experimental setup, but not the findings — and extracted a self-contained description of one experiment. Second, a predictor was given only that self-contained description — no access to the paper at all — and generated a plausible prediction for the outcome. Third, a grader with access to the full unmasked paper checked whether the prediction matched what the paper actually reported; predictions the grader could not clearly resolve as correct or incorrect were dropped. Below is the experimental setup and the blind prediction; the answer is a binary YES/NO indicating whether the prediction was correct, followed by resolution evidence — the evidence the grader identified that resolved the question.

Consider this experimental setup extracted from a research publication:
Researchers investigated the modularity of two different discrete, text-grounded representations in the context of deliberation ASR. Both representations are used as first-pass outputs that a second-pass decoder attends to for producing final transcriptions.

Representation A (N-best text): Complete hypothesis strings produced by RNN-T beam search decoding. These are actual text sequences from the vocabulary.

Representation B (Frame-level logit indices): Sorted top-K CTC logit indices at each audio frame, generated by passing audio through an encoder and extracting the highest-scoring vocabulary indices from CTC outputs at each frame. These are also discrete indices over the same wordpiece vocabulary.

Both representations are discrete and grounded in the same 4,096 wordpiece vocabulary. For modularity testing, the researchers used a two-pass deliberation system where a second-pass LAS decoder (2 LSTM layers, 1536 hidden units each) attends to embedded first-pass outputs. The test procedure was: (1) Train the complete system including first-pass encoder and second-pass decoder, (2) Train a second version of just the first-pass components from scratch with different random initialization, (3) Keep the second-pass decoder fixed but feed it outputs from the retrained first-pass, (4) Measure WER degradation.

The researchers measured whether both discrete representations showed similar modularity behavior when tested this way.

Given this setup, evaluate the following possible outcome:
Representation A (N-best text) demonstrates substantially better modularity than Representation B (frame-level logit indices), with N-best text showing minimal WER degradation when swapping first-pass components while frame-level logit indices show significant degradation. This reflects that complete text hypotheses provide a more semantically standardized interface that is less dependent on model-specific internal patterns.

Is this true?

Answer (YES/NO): NO